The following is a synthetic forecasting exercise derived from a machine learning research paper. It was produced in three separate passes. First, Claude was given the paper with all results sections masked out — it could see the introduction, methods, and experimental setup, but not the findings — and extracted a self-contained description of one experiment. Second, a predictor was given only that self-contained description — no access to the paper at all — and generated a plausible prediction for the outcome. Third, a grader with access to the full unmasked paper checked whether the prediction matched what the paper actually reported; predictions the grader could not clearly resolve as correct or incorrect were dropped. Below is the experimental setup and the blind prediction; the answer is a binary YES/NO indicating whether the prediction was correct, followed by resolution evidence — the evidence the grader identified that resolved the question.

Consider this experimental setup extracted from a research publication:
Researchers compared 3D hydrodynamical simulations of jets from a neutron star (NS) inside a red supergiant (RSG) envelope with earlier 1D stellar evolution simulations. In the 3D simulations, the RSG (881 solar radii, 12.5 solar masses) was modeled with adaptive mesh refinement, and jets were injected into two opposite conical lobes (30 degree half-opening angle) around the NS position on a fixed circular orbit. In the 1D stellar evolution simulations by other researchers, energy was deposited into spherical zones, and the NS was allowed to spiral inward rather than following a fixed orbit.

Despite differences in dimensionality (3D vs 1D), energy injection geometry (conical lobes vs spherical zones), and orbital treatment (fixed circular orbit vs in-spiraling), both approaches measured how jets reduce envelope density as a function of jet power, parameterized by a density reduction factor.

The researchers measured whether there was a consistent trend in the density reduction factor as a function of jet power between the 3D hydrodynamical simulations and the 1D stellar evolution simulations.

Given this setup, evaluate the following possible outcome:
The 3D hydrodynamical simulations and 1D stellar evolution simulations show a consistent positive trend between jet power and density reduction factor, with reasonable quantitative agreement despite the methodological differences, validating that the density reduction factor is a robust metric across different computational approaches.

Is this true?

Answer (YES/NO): YES